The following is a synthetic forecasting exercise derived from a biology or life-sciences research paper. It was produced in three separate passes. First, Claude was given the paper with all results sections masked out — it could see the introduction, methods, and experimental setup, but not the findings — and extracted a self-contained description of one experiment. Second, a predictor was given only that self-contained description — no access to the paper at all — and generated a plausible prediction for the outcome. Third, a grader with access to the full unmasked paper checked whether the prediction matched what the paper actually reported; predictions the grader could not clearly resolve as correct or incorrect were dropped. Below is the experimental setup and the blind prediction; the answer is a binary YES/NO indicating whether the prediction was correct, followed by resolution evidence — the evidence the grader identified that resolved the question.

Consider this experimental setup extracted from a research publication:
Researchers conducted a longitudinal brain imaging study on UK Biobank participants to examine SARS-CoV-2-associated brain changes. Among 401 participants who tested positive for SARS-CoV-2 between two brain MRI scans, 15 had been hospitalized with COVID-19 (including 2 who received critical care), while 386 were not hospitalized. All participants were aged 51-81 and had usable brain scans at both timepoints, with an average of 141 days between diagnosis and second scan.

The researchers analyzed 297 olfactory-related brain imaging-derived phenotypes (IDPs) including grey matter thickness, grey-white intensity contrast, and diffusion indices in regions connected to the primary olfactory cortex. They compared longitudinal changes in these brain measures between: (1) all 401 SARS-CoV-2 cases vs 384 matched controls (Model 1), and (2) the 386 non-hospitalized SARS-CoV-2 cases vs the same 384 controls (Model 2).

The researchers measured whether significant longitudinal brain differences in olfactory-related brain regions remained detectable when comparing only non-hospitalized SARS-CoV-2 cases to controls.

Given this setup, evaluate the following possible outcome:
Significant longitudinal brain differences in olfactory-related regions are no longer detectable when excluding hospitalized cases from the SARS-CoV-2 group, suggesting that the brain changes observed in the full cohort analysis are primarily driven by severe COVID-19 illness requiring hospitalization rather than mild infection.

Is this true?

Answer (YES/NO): NO